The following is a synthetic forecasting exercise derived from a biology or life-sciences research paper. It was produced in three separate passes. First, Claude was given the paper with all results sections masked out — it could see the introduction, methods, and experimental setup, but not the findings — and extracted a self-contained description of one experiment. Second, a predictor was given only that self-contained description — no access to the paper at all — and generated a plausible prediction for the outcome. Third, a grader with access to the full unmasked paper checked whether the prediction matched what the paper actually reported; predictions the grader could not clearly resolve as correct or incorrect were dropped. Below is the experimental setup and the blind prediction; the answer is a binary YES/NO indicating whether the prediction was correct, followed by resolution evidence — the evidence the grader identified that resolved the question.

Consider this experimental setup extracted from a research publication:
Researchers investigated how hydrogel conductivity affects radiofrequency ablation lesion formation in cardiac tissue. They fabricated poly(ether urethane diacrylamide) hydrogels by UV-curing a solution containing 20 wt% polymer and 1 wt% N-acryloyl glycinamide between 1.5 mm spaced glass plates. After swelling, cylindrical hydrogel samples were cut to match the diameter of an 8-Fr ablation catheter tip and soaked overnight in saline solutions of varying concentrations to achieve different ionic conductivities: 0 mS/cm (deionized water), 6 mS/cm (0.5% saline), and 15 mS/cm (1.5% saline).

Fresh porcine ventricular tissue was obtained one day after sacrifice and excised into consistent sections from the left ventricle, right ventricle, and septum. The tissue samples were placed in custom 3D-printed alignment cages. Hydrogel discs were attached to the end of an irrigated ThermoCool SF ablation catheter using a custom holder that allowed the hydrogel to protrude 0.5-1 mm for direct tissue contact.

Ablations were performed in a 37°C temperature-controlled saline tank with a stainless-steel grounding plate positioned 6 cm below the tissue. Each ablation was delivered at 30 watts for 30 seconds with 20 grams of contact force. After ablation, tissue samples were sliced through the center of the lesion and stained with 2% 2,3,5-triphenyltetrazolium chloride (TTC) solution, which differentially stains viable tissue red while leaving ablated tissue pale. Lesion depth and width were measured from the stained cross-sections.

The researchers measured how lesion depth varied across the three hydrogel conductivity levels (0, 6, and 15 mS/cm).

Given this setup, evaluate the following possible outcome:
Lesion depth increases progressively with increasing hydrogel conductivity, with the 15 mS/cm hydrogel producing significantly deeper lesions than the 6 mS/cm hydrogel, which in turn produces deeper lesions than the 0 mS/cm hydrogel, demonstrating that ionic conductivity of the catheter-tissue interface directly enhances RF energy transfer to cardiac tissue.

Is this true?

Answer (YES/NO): NO